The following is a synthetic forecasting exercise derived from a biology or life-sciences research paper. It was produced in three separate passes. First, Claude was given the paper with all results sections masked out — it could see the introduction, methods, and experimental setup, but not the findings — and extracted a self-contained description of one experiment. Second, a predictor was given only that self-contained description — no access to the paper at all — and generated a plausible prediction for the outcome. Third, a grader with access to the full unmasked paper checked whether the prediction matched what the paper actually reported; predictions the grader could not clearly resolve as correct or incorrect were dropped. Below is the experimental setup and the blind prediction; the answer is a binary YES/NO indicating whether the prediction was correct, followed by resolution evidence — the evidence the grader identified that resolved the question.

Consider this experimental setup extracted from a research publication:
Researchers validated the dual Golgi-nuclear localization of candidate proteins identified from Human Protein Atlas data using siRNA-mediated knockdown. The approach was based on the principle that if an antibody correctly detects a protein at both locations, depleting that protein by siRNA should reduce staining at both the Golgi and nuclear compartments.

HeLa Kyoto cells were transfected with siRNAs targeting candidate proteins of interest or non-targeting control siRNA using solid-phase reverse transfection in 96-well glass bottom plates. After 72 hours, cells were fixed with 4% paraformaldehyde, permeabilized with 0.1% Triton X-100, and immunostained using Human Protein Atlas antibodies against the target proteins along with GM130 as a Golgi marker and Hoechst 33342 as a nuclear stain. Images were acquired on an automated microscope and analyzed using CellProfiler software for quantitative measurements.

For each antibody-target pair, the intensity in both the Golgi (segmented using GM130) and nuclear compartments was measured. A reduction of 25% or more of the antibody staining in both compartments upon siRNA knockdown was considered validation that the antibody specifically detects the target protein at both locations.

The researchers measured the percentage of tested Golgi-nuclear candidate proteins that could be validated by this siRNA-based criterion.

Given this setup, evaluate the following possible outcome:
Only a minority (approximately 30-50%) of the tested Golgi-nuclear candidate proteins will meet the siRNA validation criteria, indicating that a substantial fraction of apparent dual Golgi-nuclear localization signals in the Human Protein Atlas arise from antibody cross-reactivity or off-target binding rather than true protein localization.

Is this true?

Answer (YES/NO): YES